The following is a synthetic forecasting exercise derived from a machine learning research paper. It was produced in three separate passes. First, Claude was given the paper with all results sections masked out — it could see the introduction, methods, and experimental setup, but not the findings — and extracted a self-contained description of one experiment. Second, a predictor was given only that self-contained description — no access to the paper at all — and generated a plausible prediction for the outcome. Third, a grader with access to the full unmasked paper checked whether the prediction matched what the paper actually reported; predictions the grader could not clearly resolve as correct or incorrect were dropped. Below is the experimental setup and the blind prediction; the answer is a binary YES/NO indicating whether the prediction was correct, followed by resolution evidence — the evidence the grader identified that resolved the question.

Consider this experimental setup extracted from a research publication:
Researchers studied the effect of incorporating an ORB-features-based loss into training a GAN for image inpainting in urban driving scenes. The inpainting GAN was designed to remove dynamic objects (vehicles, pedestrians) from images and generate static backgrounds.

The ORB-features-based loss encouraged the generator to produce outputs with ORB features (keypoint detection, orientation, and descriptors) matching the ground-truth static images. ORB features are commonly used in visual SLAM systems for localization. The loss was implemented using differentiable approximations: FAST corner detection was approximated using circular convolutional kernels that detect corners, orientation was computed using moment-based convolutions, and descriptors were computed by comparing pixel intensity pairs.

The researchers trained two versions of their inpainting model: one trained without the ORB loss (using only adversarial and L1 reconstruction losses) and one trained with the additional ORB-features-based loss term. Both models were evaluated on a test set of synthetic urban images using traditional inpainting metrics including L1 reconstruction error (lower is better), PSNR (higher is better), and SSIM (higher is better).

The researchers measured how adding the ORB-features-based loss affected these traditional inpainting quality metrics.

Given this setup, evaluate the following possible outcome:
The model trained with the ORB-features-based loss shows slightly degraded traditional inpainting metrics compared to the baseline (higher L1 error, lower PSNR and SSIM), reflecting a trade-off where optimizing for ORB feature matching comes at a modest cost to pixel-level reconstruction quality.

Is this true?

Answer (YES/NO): YES